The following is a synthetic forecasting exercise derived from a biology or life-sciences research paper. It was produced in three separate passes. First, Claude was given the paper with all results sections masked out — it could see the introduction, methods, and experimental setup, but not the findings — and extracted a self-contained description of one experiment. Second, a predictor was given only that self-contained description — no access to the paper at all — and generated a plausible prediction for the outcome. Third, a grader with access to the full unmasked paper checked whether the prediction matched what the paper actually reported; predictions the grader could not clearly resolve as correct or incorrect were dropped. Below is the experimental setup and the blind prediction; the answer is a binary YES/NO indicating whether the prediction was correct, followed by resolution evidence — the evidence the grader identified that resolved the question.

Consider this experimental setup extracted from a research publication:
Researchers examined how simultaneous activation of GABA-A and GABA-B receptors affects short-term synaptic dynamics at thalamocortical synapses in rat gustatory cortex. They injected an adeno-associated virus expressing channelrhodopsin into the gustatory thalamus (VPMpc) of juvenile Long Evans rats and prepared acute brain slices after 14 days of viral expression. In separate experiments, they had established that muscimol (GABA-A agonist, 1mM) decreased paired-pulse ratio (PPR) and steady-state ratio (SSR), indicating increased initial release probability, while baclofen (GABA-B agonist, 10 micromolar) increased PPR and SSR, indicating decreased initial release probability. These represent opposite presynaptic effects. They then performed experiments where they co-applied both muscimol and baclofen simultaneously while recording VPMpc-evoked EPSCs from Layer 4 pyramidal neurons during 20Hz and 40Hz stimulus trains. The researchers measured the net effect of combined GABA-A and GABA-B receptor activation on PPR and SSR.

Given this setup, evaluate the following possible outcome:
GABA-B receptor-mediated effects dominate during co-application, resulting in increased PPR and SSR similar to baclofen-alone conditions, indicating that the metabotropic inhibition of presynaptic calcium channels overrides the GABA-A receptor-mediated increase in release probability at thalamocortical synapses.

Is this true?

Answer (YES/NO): NO